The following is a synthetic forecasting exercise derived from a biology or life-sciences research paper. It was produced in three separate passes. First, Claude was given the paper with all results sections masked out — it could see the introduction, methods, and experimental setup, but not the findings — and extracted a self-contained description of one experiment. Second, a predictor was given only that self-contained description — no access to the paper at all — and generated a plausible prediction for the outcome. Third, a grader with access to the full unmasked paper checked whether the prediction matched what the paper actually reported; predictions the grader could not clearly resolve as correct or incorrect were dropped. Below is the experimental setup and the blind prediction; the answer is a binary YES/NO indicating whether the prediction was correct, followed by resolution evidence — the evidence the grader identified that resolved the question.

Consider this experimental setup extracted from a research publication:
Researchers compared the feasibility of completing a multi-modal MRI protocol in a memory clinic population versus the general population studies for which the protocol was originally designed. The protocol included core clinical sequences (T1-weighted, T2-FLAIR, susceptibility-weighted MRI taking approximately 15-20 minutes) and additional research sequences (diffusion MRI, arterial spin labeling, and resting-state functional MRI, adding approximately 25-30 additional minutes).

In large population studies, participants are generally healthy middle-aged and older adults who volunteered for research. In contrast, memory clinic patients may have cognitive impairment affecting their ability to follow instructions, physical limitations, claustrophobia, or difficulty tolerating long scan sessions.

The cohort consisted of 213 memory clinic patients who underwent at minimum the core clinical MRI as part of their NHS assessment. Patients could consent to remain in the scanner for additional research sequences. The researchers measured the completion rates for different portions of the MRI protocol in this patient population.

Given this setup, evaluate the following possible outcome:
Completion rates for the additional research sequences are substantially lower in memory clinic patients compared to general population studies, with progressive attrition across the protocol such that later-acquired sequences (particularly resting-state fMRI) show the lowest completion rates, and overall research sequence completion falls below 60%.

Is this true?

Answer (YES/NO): NO